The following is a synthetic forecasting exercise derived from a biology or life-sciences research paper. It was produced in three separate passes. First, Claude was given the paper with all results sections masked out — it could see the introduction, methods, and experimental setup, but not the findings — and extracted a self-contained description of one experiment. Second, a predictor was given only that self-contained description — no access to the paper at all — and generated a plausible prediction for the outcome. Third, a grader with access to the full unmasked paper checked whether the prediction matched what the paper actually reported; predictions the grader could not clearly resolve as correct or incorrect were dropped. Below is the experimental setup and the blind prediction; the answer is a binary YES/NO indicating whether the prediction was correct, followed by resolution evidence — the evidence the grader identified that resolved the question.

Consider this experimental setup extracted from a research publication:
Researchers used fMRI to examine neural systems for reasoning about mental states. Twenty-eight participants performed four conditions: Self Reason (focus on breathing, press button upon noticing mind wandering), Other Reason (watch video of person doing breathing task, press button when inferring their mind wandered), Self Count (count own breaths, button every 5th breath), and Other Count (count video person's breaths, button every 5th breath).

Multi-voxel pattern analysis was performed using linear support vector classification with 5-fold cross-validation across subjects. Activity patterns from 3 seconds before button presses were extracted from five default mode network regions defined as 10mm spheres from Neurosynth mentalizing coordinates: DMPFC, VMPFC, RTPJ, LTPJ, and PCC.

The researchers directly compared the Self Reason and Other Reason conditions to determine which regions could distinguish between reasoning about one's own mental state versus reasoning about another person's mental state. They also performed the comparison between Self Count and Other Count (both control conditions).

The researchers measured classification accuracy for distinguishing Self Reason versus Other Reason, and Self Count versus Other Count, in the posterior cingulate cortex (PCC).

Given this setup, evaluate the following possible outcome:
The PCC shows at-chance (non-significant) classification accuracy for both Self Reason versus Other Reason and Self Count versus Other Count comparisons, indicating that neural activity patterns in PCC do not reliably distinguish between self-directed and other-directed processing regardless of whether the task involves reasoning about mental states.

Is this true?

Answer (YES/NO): NO